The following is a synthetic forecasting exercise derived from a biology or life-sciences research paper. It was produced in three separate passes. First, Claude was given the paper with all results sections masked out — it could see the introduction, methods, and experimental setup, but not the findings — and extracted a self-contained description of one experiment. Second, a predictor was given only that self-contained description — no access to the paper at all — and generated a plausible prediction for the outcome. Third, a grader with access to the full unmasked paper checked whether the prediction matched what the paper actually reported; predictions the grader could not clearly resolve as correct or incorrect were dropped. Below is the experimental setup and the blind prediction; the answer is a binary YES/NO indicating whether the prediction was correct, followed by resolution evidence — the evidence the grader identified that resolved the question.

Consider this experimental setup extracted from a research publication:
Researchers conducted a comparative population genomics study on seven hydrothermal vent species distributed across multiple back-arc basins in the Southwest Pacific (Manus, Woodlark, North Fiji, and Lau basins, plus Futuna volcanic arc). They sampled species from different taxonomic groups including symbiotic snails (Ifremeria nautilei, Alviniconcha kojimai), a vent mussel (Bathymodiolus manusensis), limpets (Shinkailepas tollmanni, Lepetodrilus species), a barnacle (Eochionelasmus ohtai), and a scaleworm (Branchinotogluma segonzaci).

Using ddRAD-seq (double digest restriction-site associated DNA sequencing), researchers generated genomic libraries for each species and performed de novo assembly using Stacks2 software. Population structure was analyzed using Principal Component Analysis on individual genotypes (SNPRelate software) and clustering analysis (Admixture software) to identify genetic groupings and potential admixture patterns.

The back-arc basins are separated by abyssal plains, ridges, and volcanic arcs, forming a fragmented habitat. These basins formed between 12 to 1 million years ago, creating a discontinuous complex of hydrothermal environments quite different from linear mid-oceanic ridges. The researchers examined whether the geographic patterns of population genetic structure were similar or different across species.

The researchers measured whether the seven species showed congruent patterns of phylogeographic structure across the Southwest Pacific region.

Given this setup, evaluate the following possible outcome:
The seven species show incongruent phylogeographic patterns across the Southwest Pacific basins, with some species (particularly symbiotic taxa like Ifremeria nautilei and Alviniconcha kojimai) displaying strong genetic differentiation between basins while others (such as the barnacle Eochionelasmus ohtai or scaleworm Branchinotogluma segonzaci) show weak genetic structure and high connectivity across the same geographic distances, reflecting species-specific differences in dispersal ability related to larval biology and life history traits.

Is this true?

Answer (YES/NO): NO